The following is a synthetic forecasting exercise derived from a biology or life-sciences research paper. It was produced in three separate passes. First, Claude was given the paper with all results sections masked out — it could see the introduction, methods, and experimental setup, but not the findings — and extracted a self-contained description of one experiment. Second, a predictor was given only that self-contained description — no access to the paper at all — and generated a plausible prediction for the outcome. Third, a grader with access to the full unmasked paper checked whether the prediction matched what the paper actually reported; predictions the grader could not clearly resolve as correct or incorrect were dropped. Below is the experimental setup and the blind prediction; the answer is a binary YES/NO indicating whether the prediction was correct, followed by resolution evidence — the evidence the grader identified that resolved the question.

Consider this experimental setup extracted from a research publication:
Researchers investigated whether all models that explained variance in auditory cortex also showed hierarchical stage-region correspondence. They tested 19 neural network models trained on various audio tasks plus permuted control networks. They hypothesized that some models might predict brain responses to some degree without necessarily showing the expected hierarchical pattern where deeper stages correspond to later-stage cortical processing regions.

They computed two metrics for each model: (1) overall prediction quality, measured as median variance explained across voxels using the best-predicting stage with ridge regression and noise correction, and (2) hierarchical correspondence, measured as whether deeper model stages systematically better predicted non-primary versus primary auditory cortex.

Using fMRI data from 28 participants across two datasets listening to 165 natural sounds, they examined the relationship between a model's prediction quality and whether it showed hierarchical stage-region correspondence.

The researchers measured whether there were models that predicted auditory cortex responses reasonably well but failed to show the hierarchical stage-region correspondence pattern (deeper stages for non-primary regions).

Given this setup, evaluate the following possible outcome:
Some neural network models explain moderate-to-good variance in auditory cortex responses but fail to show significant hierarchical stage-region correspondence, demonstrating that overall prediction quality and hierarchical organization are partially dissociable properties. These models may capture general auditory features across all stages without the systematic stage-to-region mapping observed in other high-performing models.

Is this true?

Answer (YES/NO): NO